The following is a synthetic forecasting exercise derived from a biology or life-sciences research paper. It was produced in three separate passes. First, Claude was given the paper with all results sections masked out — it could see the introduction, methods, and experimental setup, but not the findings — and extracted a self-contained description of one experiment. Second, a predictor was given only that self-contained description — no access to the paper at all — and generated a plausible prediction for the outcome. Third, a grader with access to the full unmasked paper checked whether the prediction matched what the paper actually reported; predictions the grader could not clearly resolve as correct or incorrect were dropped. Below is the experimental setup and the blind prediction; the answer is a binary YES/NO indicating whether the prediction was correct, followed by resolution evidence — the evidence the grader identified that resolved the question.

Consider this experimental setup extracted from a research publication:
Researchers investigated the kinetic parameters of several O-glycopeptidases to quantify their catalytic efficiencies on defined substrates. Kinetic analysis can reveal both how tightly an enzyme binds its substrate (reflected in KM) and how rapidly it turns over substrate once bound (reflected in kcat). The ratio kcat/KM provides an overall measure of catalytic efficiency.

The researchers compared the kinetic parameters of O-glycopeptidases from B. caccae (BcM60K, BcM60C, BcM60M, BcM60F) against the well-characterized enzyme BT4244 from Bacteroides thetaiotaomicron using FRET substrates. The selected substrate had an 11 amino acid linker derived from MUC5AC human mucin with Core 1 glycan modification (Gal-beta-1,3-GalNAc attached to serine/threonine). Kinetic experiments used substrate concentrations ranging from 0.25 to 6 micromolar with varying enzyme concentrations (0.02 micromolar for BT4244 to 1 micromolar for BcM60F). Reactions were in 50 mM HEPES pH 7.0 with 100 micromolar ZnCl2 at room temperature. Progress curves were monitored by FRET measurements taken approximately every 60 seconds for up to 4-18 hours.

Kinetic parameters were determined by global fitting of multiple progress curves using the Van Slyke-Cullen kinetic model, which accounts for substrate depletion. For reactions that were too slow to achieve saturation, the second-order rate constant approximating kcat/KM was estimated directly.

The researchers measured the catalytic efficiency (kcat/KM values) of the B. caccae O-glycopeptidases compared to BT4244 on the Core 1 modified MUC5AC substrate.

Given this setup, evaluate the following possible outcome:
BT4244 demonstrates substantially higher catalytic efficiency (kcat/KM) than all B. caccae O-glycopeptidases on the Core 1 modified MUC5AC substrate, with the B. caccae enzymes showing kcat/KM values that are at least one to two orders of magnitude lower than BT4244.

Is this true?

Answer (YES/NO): NO